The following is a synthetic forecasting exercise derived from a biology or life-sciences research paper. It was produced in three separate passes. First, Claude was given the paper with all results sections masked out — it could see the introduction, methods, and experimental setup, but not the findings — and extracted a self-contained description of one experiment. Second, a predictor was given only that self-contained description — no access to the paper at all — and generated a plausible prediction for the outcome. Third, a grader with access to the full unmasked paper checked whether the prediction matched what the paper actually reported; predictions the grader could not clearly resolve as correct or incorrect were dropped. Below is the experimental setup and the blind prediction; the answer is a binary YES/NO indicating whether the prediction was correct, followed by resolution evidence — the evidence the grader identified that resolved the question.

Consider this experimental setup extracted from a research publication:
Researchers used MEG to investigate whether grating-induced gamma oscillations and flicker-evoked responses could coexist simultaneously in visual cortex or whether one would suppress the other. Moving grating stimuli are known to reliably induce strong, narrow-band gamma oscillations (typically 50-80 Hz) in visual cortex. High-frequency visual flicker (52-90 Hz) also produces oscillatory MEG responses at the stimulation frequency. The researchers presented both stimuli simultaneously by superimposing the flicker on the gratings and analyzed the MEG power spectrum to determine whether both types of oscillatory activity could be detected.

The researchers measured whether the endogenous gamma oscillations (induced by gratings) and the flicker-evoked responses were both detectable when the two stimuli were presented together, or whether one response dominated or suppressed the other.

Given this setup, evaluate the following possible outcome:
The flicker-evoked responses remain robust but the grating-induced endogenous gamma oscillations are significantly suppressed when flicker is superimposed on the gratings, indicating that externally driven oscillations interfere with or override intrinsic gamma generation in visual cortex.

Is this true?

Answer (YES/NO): NO